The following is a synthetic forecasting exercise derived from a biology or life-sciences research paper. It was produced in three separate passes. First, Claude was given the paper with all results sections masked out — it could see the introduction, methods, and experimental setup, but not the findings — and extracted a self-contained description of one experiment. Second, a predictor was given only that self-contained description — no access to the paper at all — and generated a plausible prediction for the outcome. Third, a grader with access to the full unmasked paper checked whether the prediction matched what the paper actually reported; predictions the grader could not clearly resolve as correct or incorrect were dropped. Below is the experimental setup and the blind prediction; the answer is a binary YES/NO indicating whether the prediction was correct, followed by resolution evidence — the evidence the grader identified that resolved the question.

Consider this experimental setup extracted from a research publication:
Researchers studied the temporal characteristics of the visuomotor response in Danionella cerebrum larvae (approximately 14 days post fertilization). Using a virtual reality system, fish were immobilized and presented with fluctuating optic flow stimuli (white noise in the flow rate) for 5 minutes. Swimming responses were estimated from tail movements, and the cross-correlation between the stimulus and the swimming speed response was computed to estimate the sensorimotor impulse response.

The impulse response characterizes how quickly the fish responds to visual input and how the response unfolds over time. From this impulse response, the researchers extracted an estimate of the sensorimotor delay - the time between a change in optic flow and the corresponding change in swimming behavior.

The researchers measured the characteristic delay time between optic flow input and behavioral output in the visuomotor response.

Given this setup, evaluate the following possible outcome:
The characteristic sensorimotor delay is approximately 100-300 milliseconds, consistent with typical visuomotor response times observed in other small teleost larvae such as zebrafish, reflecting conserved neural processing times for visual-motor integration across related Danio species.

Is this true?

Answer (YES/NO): YES